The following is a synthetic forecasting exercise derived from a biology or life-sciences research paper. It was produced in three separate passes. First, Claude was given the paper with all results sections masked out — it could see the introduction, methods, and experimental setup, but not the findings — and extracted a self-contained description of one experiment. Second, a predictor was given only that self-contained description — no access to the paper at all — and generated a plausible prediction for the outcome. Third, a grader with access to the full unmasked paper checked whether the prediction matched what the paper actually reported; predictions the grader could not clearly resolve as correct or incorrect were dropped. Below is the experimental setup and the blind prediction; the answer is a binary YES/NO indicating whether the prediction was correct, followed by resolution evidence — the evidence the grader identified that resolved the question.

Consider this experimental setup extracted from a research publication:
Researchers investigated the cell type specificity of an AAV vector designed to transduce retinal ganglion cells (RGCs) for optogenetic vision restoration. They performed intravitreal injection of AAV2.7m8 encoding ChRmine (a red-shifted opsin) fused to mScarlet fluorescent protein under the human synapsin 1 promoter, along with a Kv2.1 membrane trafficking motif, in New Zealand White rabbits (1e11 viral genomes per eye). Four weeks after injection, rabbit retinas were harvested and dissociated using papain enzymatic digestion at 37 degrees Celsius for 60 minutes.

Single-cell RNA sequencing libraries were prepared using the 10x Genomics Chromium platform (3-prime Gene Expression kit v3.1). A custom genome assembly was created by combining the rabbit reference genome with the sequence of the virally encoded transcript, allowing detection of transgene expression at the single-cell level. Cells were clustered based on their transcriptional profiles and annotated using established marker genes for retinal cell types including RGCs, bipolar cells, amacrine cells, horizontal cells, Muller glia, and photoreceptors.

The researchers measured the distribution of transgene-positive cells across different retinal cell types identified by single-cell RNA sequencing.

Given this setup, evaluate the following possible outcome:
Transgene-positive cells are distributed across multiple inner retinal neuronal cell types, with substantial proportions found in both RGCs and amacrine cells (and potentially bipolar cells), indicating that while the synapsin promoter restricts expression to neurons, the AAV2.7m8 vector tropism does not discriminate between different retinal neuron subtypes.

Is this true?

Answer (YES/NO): NO